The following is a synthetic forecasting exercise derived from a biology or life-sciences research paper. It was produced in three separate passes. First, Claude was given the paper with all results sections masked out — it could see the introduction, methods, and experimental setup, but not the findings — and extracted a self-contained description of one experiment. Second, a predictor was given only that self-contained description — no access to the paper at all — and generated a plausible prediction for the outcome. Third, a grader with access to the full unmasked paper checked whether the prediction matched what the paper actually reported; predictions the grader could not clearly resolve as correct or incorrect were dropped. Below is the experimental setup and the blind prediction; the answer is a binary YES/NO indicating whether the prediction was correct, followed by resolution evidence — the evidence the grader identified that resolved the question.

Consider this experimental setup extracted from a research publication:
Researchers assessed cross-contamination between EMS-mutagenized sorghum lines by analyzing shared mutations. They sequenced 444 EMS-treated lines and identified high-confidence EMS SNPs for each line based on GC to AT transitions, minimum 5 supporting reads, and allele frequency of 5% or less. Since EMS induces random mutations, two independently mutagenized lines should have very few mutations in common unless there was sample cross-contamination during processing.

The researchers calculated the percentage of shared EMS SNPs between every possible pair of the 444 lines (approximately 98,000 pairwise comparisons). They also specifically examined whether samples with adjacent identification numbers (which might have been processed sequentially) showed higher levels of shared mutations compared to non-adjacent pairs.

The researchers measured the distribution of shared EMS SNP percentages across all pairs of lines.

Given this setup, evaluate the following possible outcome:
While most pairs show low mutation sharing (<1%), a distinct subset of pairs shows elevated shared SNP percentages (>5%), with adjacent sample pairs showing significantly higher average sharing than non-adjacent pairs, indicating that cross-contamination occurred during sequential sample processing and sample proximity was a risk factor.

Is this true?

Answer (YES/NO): NO